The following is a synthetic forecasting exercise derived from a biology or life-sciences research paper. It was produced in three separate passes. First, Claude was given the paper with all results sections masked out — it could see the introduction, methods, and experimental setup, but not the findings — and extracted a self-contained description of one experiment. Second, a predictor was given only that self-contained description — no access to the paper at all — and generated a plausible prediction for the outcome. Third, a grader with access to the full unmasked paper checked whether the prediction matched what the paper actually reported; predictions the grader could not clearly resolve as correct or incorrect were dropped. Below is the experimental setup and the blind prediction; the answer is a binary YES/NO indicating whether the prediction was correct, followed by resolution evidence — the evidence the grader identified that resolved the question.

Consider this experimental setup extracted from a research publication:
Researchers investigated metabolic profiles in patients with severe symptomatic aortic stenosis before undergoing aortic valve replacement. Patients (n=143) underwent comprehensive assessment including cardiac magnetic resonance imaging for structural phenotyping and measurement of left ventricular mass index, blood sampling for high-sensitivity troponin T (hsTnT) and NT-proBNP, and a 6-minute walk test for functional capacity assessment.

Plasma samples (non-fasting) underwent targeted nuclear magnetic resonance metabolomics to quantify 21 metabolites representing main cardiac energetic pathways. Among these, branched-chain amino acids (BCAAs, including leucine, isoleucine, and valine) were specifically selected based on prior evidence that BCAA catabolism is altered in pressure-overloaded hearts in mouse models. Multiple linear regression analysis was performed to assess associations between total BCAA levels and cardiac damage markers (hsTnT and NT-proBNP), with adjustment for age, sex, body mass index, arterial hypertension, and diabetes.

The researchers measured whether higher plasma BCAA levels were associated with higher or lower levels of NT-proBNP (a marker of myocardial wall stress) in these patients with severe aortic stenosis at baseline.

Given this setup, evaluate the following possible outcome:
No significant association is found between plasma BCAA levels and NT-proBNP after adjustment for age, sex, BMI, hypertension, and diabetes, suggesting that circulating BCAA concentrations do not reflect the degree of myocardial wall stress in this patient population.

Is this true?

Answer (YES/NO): NO